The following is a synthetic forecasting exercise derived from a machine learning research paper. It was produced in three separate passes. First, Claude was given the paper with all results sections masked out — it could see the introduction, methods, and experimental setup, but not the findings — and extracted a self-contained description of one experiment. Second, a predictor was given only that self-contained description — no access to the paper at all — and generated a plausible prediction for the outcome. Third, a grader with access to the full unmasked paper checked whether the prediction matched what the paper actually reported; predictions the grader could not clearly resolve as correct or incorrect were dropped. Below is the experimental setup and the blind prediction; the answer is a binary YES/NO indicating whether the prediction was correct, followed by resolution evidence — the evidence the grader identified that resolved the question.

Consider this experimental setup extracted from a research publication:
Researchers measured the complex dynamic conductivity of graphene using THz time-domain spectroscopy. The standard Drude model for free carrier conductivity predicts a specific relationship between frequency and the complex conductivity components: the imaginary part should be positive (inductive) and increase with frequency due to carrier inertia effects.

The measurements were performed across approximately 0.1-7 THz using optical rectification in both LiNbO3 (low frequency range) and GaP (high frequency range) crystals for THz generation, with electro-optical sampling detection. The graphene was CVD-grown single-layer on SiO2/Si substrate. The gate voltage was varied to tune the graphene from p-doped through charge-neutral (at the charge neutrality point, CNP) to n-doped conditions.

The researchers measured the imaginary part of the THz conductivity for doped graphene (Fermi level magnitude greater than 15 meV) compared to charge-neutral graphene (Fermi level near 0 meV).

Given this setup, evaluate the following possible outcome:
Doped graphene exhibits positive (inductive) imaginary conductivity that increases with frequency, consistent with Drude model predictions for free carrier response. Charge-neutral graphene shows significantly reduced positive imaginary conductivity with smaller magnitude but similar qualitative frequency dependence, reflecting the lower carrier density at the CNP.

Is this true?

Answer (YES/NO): NO